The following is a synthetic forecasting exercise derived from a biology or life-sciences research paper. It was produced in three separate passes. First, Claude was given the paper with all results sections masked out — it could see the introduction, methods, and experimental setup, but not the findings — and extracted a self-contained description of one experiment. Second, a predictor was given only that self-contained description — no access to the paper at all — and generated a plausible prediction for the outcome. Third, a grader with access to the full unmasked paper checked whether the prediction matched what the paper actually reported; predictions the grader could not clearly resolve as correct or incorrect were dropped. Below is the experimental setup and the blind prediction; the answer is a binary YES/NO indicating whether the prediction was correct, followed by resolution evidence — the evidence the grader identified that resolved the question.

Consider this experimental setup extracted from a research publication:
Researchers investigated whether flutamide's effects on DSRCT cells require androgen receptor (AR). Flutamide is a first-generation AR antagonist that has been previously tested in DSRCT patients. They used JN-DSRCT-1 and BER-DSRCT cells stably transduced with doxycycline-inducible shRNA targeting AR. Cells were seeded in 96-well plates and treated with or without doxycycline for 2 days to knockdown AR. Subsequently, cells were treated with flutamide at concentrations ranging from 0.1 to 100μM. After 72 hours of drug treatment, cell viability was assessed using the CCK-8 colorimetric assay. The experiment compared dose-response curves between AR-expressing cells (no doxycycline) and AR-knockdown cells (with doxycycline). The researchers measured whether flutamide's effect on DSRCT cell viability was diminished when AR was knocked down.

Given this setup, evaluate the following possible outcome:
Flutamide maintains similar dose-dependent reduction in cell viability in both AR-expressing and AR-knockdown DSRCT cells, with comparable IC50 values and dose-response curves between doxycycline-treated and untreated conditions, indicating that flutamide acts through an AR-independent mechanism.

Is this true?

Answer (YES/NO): YES